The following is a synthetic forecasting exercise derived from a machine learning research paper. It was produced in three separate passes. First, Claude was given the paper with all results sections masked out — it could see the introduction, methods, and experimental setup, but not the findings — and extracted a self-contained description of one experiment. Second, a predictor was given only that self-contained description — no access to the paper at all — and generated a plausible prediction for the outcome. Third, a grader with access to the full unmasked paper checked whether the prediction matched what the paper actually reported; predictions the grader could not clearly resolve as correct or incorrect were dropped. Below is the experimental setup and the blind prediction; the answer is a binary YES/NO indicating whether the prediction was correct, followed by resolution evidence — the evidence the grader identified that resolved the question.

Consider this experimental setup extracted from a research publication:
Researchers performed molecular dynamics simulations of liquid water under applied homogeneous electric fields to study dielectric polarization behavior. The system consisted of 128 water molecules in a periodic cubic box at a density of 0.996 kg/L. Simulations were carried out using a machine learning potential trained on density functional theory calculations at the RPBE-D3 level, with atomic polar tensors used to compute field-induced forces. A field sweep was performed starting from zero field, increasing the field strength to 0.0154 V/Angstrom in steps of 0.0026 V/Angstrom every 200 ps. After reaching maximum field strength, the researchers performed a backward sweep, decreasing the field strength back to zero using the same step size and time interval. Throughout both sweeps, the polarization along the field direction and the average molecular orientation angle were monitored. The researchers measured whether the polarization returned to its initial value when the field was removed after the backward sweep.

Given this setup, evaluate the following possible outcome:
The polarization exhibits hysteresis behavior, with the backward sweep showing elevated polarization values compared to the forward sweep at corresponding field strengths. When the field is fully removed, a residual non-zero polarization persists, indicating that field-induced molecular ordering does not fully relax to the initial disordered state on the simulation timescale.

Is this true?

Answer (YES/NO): NO